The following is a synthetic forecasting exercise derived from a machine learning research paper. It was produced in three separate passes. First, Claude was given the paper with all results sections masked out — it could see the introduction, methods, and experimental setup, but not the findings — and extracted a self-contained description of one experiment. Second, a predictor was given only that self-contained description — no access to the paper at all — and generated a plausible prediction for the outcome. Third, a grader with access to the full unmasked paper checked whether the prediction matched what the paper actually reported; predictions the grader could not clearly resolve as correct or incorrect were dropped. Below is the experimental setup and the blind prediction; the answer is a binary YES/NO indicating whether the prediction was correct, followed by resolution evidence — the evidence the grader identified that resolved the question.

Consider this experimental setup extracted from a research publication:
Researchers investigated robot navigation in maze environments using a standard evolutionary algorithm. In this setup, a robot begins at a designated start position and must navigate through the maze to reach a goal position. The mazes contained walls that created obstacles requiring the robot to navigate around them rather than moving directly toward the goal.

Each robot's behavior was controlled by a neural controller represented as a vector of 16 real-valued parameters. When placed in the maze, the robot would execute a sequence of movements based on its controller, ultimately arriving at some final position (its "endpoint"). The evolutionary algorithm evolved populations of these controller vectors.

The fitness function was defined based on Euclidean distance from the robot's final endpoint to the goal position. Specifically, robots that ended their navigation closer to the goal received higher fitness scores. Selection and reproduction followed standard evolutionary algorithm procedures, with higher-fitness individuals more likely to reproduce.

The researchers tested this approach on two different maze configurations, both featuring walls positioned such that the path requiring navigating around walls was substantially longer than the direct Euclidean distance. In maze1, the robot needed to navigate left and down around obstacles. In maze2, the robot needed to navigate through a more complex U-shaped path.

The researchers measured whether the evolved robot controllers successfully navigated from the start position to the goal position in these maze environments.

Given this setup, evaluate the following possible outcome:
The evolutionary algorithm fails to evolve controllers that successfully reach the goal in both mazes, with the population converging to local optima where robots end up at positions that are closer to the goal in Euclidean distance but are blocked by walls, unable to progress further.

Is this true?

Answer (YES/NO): YES